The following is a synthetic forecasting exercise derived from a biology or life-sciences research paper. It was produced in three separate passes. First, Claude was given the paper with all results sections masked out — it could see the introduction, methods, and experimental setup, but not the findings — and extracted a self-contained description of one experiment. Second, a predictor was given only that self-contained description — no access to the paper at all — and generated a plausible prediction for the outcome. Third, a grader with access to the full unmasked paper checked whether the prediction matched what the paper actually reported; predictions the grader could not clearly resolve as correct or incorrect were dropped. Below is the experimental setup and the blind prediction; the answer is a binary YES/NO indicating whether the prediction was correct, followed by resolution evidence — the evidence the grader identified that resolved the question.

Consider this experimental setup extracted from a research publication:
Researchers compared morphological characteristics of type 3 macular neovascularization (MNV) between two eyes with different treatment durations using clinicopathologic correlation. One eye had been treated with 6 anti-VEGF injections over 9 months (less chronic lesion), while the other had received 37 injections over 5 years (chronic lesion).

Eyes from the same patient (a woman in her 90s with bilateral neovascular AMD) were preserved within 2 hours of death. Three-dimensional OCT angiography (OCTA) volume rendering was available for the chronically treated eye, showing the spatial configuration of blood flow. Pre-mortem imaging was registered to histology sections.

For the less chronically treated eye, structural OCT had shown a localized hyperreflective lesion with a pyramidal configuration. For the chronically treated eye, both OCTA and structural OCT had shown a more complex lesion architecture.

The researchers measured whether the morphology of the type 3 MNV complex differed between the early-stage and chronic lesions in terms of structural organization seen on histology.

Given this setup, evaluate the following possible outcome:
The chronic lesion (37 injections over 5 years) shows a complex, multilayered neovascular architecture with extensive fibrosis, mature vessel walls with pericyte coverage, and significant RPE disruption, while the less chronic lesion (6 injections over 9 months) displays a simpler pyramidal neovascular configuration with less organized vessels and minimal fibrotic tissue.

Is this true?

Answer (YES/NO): NO